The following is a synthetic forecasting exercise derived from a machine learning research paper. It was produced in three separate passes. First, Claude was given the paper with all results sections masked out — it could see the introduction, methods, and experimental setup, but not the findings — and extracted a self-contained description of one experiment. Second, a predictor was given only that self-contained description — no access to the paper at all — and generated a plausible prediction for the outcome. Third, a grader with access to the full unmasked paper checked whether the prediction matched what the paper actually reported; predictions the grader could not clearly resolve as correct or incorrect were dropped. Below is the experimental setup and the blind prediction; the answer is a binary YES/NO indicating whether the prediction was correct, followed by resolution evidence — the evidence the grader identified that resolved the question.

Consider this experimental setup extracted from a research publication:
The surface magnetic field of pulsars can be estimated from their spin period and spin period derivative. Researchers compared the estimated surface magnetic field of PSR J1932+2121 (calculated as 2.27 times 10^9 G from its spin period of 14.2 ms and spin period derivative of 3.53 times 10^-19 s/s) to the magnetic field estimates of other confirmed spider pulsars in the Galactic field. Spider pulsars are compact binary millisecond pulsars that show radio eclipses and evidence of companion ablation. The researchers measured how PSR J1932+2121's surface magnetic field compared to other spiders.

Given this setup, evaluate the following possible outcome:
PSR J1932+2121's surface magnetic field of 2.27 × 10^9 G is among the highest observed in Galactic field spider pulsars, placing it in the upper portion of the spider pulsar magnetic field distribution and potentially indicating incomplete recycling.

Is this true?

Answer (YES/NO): NO